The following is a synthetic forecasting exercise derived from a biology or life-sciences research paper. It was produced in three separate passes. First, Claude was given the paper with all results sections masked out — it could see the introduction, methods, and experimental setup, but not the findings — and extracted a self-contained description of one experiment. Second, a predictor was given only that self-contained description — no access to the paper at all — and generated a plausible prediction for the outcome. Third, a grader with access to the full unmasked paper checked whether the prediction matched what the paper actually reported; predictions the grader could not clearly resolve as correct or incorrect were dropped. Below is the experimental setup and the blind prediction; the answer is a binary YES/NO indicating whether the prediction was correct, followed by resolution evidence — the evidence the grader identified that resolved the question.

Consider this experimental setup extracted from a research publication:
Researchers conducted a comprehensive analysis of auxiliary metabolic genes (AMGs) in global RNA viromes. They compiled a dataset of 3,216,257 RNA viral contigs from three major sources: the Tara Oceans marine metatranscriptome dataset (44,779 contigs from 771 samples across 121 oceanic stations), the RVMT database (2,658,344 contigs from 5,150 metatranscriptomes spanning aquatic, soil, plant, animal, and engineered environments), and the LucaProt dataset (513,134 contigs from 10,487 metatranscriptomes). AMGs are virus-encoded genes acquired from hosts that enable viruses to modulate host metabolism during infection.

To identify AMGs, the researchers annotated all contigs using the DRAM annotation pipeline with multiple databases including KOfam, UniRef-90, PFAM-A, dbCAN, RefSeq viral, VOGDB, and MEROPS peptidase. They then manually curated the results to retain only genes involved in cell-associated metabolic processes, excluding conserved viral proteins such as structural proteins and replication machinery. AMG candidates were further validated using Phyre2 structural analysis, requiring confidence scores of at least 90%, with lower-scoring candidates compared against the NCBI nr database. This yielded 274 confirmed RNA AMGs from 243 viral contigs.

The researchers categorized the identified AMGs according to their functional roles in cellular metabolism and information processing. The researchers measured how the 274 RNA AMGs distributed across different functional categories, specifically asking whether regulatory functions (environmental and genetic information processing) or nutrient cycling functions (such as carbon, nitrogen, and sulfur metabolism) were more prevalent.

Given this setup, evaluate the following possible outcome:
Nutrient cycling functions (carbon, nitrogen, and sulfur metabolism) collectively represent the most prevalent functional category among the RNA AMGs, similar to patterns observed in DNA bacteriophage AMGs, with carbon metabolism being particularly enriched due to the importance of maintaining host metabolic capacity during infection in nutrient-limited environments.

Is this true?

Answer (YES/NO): NO